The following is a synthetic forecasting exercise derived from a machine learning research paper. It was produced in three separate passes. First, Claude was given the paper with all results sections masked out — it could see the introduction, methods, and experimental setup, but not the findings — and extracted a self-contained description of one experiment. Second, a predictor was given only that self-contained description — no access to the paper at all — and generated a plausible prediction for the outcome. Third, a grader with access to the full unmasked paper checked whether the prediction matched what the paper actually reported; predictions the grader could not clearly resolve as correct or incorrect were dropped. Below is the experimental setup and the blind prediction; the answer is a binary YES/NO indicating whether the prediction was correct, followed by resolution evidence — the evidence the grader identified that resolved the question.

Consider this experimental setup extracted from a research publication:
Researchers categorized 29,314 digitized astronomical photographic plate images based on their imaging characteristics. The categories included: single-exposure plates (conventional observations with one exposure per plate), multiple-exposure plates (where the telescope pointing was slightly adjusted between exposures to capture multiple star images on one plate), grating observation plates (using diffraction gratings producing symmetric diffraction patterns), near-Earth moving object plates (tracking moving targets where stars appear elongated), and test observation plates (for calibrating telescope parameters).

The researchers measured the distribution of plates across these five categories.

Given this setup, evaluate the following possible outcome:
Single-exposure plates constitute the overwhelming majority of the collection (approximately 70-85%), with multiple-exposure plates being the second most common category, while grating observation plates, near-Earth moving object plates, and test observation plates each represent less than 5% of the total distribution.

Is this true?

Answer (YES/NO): NO